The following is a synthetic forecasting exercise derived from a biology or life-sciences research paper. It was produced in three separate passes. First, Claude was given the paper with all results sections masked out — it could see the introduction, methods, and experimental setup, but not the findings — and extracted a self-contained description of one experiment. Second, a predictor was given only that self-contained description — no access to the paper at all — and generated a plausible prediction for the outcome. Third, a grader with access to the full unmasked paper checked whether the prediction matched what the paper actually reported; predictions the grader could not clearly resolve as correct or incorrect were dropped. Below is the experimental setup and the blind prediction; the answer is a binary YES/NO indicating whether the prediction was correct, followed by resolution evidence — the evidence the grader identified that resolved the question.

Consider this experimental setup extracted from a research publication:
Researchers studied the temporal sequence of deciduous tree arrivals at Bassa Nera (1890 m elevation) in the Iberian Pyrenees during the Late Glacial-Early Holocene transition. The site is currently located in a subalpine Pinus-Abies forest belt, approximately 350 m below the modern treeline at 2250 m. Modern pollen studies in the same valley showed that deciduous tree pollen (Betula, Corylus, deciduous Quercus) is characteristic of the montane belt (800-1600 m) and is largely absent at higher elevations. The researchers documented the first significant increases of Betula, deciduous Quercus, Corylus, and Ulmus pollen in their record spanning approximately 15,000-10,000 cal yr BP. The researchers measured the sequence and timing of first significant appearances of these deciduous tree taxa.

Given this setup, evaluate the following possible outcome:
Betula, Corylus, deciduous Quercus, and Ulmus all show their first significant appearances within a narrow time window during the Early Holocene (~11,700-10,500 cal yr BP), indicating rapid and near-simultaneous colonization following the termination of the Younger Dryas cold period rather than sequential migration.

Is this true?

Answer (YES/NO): NO